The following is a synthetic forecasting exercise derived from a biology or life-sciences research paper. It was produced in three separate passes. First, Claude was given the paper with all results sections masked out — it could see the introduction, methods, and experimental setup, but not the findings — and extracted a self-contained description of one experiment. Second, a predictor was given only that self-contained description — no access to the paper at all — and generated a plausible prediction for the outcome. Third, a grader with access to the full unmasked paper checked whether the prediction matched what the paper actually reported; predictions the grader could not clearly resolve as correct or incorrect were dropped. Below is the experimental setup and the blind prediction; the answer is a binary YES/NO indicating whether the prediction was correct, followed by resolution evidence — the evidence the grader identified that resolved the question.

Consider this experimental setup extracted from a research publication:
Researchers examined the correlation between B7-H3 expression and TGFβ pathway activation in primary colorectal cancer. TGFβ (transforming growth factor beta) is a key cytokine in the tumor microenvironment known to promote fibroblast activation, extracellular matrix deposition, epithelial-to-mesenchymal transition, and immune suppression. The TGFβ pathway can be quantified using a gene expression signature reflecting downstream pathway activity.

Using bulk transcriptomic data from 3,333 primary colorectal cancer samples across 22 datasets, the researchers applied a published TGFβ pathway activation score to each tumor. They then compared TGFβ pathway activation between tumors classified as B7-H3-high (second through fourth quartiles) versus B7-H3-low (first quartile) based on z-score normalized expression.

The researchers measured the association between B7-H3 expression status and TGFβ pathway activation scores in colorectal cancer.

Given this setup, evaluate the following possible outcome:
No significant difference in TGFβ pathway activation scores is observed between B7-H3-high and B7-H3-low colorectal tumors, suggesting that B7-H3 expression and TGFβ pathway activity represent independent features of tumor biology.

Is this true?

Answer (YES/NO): NO